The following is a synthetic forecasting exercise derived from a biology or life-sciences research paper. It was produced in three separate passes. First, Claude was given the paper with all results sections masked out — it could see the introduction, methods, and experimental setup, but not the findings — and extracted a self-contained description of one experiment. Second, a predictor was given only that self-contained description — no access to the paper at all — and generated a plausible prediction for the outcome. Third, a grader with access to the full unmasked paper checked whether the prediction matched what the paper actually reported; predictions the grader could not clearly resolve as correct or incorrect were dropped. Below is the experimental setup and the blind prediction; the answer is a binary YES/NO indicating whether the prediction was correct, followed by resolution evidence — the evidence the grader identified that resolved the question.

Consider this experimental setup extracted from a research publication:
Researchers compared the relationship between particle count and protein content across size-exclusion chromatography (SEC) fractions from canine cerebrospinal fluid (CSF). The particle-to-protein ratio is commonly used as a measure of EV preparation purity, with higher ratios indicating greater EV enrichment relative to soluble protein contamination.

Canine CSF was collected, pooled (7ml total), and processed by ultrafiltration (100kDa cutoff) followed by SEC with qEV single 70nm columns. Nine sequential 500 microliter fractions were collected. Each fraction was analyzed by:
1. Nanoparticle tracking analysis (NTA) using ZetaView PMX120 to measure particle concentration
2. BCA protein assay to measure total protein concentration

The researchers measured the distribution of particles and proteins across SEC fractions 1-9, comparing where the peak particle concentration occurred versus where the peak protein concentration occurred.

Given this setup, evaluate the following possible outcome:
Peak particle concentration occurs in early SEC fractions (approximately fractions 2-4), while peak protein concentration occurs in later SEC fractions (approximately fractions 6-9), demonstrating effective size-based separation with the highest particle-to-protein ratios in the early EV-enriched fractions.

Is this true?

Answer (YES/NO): YES